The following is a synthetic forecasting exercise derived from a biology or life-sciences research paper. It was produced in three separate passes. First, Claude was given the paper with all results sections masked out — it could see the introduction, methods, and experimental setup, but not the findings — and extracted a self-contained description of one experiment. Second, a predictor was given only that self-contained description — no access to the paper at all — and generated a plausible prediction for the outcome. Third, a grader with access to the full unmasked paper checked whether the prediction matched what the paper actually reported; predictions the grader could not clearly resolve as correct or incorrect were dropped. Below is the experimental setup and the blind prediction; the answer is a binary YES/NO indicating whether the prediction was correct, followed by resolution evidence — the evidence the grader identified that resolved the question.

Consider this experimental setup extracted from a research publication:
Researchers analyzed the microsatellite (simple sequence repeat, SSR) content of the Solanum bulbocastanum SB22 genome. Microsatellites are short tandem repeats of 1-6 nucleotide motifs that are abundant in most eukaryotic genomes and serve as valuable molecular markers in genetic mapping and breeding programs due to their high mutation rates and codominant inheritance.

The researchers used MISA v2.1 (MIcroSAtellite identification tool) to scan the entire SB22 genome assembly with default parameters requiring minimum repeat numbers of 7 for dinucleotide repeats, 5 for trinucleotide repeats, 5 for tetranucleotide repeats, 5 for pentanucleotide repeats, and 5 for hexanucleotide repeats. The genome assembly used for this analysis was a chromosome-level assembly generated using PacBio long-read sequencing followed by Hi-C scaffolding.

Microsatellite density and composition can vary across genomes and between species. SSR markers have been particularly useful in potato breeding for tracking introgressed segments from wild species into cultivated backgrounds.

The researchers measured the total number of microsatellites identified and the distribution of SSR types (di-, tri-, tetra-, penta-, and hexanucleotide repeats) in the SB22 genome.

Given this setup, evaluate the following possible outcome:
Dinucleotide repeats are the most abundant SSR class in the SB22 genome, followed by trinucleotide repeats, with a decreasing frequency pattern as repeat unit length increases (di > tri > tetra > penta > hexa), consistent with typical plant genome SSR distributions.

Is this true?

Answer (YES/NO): NO